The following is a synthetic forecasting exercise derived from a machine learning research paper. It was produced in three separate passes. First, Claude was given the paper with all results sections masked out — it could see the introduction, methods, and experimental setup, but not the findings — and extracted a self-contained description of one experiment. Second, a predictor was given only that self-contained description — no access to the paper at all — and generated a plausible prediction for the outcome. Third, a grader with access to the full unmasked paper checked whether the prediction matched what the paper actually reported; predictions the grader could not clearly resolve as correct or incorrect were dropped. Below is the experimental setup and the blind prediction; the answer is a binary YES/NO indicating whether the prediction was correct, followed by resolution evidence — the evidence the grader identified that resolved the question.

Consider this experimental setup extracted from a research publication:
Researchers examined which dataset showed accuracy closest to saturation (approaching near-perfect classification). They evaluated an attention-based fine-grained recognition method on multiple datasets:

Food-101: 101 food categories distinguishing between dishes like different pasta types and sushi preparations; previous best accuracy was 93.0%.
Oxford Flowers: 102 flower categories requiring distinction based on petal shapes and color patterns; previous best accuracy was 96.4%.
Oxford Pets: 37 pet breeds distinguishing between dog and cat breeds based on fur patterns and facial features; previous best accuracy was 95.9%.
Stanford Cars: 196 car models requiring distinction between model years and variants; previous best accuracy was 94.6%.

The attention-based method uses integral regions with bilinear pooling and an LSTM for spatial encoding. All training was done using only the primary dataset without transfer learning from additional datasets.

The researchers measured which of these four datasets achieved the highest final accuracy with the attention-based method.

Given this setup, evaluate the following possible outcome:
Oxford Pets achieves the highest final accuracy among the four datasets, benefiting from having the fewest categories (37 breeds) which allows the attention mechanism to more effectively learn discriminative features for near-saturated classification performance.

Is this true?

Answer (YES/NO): NO